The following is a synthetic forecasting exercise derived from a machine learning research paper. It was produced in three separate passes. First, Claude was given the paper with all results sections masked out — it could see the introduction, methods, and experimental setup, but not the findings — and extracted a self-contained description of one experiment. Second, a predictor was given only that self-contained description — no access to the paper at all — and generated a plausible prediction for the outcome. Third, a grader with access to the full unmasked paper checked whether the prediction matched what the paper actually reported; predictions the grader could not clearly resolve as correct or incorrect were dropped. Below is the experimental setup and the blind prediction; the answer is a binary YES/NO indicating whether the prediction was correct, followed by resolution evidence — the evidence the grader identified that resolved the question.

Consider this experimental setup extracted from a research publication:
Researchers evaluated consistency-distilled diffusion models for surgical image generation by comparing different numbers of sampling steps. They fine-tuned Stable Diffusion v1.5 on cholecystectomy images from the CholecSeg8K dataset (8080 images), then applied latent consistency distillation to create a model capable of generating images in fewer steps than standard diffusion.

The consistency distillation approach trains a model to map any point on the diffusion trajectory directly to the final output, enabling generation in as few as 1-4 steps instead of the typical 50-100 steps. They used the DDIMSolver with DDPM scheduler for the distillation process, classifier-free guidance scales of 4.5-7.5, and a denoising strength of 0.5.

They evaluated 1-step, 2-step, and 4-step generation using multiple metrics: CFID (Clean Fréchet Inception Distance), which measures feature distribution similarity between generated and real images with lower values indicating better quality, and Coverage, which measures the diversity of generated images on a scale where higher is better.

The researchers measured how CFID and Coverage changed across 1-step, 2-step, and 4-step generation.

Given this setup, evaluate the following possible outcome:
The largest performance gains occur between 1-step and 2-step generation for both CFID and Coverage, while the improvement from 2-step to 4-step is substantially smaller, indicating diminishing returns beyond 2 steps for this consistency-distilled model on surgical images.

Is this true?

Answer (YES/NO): NO